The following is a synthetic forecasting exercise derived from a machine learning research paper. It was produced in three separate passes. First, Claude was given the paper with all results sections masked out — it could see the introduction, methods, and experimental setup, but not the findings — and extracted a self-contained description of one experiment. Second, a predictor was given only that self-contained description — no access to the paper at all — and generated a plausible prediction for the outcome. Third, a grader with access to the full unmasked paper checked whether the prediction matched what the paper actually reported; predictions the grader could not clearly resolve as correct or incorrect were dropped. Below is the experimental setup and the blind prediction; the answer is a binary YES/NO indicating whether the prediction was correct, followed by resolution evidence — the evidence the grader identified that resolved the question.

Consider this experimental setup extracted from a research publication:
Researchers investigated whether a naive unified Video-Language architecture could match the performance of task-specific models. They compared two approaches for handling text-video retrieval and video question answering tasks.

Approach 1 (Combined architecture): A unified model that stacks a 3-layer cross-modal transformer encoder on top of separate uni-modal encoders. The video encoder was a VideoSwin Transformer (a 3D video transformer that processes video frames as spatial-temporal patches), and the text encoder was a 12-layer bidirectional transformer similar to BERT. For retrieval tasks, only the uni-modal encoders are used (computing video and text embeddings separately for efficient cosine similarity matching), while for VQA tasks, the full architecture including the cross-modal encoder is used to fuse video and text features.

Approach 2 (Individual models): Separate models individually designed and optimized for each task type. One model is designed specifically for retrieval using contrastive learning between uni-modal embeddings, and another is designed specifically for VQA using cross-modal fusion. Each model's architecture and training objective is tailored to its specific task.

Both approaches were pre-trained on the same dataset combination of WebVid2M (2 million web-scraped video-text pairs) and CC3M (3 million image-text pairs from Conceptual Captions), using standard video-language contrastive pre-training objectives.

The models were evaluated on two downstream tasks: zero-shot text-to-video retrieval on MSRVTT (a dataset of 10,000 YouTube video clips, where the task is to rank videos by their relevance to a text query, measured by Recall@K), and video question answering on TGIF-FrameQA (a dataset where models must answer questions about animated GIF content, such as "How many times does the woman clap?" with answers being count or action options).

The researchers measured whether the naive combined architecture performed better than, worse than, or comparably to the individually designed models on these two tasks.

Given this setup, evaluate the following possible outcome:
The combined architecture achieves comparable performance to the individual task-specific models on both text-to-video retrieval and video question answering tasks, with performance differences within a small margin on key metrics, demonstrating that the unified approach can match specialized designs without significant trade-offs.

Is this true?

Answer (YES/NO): NO